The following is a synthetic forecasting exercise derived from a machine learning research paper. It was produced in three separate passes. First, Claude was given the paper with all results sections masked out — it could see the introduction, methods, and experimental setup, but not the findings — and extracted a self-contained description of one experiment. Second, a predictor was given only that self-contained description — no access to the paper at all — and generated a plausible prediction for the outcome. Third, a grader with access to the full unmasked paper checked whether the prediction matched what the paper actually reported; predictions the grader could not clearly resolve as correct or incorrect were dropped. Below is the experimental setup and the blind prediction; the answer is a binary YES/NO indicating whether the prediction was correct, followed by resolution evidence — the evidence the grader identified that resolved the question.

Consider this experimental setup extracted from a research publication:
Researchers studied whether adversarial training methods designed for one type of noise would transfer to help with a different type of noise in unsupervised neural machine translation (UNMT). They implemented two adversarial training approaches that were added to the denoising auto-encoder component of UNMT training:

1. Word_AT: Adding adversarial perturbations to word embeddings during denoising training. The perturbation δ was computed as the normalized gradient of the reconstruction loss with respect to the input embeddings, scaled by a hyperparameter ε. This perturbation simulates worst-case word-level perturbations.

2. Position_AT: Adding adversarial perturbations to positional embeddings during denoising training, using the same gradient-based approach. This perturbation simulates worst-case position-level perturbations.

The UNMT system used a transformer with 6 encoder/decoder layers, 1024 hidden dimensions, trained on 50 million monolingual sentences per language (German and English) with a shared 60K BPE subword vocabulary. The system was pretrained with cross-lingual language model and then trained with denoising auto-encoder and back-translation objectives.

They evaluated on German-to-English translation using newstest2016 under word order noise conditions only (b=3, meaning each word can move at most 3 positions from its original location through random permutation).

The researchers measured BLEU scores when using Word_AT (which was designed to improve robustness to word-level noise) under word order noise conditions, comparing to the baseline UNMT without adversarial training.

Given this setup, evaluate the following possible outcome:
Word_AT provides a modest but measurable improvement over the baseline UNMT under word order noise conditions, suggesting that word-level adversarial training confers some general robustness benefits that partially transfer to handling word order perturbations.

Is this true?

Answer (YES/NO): YES